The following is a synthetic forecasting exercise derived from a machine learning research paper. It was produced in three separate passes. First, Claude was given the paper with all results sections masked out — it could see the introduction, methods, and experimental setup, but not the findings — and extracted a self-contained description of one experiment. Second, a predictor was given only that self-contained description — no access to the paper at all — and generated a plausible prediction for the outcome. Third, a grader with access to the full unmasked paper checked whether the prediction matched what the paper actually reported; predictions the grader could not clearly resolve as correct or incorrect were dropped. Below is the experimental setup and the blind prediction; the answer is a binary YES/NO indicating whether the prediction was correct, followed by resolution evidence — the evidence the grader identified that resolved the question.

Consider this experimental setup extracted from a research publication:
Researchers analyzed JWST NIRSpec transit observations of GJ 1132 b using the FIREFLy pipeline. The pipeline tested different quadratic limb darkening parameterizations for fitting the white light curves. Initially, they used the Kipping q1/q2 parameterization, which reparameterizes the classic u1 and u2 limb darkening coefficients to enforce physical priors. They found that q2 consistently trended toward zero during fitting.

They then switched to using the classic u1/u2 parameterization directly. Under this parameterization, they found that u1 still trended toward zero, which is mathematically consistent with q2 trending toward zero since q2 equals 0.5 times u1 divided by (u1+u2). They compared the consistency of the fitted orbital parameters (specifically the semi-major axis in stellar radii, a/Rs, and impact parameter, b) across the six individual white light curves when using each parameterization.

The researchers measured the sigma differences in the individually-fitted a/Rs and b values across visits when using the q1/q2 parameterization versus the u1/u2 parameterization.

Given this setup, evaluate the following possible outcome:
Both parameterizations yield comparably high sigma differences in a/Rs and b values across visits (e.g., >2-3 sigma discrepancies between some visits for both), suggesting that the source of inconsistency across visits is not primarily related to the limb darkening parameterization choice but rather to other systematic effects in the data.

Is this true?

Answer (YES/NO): NO